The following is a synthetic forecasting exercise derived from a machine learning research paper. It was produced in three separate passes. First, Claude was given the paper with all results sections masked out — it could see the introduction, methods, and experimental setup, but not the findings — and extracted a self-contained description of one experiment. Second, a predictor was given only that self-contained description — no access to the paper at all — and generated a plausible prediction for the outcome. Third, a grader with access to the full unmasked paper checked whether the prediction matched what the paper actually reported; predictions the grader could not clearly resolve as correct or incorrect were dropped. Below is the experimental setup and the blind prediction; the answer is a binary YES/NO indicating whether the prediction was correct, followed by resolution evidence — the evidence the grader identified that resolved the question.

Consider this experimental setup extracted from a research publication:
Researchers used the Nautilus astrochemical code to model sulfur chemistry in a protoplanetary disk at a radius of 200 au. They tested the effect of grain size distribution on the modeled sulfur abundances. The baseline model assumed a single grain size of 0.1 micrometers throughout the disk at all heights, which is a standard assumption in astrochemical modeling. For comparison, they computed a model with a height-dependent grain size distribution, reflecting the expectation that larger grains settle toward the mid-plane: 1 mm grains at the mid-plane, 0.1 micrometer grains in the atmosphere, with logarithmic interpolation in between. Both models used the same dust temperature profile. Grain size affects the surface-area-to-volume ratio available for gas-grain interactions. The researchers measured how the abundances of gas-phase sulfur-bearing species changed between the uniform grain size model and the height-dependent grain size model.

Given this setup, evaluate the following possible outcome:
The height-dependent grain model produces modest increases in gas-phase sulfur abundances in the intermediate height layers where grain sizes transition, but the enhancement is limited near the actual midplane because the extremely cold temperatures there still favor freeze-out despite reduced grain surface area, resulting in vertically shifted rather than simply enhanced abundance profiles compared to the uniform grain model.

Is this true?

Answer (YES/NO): NO